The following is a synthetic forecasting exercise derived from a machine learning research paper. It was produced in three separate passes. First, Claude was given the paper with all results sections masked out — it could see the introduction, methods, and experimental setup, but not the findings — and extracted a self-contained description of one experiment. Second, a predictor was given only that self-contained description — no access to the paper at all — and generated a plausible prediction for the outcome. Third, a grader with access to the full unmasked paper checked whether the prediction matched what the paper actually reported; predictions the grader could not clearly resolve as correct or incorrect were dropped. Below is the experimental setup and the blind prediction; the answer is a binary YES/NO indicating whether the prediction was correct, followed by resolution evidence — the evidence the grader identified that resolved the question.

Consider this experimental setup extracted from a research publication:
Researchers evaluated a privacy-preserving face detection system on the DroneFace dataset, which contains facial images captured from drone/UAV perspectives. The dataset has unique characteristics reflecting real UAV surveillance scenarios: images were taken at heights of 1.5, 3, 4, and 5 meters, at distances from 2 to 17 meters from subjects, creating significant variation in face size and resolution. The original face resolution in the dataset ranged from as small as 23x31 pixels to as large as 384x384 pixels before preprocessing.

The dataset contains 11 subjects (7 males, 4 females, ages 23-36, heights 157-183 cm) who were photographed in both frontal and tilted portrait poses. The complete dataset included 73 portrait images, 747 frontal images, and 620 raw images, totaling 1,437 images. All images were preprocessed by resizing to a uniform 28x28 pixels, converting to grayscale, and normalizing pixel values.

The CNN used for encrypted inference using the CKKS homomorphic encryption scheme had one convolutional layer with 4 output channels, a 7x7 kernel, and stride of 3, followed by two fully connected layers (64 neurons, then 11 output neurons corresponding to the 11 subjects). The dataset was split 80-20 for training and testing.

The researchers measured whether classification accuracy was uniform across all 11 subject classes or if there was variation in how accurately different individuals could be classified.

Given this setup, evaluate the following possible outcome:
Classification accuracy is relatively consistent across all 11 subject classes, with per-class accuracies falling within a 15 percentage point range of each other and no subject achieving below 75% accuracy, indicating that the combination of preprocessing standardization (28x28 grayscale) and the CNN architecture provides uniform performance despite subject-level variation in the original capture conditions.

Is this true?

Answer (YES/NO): NO